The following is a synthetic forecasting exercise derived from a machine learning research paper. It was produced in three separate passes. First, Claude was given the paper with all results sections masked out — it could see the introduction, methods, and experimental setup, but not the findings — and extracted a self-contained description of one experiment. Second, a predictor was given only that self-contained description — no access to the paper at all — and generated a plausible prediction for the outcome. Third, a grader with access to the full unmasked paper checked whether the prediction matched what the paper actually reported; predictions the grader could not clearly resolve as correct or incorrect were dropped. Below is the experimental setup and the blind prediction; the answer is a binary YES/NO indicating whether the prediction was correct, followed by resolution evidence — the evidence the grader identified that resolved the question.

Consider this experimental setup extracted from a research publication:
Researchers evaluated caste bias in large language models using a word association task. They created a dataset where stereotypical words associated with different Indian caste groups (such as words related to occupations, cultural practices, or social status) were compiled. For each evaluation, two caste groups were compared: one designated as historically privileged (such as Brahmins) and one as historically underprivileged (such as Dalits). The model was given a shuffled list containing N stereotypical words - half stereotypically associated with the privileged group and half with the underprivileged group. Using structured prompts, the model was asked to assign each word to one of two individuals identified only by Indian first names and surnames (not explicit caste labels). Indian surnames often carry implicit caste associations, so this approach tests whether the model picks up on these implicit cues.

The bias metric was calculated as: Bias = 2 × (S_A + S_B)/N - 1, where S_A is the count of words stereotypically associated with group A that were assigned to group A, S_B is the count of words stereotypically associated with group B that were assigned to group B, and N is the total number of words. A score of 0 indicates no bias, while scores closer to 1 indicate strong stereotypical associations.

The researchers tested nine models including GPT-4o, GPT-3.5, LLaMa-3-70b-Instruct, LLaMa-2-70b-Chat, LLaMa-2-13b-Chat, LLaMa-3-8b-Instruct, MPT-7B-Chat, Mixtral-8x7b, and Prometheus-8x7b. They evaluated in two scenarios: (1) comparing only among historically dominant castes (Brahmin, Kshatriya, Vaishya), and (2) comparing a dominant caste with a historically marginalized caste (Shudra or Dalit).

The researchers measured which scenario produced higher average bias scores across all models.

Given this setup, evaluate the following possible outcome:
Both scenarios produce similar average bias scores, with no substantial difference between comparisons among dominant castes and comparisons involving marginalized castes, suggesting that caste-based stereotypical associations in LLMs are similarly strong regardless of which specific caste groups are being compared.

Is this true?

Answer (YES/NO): NO